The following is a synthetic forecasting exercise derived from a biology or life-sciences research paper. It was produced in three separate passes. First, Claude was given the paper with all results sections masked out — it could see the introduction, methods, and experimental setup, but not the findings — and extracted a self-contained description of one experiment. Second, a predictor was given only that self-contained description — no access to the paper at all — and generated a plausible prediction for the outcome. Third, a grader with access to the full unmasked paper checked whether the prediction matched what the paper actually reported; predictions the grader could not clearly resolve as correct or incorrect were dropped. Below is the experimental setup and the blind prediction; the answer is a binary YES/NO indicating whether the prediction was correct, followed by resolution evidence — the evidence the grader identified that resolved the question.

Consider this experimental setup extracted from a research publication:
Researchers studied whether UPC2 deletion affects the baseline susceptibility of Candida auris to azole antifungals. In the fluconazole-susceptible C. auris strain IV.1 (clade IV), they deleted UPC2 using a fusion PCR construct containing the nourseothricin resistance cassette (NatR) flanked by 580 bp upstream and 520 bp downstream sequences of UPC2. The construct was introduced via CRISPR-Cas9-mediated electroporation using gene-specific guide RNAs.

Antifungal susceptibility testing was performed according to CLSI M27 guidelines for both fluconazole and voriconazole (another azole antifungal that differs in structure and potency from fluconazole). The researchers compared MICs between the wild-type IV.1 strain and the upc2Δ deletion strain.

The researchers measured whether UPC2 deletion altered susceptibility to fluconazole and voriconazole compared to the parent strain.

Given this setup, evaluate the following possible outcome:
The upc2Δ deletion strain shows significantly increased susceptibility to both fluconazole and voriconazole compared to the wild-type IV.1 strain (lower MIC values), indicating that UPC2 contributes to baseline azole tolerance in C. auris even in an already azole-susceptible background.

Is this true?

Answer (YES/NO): YES